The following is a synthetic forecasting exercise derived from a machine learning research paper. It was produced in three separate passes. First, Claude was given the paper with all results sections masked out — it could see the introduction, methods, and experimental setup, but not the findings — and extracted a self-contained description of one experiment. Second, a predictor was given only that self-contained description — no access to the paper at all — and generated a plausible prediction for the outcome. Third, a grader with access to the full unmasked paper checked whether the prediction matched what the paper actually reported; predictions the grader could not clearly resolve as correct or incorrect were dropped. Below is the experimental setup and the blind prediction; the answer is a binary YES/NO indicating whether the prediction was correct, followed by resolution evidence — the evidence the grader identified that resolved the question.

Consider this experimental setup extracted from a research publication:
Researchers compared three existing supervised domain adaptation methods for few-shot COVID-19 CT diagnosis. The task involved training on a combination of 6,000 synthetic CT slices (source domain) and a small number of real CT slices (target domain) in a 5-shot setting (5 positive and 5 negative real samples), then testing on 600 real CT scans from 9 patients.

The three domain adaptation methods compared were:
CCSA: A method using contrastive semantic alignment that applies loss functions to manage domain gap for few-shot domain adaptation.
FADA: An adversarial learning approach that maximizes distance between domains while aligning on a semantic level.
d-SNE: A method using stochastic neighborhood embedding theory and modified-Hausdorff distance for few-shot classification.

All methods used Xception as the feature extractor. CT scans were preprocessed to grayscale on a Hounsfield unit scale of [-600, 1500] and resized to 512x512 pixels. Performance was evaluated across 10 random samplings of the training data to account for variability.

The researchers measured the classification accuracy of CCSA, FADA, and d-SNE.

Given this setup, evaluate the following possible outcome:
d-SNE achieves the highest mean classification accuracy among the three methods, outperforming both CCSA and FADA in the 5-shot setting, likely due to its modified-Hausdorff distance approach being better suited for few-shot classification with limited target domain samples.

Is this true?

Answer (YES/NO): YES